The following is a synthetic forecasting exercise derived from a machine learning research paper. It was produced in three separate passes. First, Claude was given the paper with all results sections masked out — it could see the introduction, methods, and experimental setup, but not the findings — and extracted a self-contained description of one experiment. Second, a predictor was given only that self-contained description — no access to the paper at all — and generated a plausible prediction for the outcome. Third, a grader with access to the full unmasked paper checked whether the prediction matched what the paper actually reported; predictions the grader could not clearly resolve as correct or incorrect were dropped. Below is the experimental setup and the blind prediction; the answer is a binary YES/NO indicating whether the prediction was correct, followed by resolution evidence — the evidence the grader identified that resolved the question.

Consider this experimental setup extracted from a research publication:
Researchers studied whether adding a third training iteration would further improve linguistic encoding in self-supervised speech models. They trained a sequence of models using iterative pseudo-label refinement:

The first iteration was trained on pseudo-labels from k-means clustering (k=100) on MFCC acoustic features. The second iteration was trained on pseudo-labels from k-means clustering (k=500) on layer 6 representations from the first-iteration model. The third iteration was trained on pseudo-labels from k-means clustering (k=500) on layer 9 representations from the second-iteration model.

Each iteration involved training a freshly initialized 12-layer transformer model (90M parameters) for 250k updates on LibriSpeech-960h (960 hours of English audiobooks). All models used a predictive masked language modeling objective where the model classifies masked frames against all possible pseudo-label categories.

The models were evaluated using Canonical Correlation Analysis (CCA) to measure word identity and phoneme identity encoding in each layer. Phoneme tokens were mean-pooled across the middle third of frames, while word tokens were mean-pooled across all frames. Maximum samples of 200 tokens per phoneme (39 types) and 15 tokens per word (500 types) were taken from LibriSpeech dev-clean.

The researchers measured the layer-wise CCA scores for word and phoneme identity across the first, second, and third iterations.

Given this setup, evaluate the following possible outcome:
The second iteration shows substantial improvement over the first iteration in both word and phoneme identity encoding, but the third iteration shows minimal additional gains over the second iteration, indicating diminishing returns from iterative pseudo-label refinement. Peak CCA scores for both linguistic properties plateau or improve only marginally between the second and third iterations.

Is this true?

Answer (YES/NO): NO